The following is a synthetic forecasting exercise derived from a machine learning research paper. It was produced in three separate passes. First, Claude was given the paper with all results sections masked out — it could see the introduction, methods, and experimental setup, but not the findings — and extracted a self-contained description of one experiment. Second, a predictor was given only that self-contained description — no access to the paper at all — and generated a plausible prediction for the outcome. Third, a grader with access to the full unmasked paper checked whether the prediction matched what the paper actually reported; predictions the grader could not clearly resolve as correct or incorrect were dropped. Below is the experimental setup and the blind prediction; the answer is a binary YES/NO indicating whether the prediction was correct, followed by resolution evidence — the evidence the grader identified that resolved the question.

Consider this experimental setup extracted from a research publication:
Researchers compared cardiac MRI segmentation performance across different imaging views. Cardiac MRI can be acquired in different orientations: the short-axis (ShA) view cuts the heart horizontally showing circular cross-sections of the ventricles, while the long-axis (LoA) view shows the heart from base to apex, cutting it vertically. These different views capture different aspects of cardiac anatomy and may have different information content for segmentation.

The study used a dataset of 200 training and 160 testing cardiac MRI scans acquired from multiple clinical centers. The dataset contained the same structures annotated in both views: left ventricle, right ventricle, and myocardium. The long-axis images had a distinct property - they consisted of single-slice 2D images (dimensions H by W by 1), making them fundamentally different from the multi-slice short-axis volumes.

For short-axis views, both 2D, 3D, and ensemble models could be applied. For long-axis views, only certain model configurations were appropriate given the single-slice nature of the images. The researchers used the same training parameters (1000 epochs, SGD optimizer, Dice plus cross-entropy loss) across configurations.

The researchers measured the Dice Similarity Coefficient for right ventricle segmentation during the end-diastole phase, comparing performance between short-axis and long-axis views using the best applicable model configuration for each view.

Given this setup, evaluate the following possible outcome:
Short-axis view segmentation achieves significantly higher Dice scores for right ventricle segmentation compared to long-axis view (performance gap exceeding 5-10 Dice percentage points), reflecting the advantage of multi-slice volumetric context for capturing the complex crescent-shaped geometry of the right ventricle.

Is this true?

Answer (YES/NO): NO